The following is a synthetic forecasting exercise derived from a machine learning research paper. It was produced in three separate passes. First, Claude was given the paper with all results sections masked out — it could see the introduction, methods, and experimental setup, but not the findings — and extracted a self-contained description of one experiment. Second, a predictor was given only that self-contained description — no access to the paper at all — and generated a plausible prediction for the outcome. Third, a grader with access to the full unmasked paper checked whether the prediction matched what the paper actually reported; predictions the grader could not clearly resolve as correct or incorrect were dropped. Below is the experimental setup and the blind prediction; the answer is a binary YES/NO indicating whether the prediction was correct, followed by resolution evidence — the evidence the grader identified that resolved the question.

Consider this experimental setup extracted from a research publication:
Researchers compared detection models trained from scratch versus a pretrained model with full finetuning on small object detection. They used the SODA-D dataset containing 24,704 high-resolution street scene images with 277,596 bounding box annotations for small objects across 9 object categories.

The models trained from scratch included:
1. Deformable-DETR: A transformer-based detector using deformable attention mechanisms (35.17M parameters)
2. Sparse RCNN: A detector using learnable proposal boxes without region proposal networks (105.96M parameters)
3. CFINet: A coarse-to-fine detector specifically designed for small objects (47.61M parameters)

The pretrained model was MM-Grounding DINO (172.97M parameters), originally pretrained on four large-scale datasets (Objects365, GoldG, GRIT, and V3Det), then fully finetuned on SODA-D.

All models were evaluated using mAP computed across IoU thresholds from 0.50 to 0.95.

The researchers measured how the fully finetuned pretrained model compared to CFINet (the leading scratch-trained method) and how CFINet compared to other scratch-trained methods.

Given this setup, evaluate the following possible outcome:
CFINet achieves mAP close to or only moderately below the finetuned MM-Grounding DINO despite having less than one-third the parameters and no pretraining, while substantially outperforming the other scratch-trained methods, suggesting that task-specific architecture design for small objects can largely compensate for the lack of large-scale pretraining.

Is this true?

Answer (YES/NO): YES